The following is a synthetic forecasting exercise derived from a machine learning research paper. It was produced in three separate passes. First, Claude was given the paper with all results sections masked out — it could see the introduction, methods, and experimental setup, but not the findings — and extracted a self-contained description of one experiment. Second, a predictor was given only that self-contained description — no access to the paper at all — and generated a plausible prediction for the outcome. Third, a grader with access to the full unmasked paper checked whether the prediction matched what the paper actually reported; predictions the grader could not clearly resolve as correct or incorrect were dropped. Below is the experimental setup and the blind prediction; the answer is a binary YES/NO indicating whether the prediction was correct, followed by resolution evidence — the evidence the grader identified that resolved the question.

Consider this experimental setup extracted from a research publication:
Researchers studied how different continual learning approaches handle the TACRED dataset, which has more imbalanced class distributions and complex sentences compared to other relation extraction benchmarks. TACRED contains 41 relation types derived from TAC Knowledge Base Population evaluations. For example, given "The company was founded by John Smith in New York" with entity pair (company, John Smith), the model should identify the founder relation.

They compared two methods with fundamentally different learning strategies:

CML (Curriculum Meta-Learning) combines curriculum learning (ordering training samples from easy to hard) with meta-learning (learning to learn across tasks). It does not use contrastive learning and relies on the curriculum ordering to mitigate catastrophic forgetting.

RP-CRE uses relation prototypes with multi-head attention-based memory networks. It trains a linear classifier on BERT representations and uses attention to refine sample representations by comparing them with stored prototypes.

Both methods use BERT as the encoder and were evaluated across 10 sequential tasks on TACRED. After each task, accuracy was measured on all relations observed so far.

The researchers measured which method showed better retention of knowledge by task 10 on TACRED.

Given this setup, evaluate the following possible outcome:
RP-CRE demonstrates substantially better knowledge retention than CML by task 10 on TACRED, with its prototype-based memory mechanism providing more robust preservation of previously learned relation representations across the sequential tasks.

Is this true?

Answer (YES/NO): YES